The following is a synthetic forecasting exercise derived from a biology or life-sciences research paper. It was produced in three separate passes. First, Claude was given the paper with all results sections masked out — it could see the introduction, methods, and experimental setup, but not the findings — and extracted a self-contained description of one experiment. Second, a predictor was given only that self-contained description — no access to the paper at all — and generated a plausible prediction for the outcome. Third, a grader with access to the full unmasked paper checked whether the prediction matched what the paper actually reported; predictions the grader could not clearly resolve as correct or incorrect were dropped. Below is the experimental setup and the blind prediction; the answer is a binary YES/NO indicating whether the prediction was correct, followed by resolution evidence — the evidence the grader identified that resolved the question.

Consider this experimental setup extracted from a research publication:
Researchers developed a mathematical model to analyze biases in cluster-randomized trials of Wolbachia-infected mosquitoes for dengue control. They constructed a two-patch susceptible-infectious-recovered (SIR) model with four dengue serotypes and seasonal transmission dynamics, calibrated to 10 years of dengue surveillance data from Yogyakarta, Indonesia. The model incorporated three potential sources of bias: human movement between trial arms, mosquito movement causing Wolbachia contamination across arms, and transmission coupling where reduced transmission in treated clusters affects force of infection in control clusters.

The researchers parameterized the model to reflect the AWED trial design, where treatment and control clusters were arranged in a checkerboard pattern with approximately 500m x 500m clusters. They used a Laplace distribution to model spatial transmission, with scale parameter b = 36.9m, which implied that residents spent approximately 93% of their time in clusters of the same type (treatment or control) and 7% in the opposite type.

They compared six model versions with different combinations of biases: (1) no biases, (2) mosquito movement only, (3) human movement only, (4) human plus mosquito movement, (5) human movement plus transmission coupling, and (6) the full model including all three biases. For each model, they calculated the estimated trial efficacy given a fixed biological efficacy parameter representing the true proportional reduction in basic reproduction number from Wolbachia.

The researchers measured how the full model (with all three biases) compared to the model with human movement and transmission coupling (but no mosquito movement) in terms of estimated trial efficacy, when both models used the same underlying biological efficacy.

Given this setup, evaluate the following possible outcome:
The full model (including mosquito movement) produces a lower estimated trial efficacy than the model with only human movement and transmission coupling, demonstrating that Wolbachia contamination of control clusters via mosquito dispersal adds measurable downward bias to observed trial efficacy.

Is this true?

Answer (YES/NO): YES